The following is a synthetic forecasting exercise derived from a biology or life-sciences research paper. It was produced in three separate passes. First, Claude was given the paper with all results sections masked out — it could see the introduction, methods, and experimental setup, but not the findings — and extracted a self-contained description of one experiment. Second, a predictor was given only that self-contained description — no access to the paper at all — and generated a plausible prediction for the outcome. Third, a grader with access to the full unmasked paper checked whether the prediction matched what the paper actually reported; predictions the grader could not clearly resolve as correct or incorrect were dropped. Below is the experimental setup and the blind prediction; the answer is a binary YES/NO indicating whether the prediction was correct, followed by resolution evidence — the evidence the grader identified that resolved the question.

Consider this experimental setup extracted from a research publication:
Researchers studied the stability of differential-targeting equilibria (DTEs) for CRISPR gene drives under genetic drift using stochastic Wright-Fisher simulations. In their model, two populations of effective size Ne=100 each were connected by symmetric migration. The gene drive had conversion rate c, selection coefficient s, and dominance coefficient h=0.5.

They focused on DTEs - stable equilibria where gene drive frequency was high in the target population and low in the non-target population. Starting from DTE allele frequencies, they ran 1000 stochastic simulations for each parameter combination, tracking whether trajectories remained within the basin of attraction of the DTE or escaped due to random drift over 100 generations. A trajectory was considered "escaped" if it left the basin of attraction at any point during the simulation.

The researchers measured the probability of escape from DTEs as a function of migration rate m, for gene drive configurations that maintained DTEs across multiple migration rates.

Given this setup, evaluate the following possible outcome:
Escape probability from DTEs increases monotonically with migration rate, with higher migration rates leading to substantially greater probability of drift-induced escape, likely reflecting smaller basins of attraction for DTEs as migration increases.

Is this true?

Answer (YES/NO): YES